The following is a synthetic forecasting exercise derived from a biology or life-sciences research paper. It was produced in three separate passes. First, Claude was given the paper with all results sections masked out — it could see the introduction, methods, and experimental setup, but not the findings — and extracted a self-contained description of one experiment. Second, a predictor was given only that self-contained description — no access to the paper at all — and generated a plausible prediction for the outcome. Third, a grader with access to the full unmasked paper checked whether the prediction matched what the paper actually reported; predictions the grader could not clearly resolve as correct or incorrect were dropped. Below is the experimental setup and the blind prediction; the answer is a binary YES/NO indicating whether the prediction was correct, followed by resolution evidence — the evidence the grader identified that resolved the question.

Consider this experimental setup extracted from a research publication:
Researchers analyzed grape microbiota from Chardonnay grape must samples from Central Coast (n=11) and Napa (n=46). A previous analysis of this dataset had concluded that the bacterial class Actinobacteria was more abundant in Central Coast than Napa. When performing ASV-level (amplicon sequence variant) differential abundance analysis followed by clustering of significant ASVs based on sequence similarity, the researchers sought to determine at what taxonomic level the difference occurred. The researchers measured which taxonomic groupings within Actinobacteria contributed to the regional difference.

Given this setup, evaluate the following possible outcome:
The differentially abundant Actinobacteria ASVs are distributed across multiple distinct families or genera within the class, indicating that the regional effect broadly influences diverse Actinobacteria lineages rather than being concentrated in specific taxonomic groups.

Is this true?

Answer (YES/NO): NO